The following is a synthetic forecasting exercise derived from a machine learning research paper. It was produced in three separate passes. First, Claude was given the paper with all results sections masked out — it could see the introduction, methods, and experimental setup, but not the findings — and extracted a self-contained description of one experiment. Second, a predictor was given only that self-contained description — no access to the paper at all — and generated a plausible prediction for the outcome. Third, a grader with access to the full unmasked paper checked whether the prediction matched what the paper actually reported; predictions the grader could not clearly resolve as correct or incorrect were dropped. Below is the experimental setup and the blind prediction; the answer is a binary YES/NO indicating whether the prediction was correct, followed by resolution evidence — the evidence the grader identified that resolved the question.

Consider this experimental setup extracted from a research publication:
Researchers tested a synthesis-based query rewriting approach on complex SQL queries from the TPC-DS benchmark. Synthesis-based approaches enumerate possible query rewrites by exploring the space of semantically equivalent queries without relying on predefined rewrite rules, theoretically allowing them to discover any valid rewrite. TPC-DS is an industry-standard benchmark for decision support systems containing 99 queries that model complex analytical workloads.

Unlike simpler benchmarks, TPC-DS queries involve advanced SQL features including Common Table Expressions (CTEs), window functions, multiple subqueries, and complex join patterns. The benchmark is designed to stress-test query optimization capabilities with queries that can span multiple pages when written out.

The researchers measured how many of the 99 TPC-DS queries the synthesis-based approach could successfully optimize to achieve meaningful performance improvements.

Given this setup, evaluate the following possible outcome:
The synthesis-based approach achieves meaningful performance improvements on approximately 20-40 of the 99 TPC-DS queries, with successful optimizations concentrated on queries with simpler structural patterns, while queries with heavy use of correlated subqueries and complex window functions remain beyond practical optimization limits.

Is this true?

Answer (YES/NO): NO